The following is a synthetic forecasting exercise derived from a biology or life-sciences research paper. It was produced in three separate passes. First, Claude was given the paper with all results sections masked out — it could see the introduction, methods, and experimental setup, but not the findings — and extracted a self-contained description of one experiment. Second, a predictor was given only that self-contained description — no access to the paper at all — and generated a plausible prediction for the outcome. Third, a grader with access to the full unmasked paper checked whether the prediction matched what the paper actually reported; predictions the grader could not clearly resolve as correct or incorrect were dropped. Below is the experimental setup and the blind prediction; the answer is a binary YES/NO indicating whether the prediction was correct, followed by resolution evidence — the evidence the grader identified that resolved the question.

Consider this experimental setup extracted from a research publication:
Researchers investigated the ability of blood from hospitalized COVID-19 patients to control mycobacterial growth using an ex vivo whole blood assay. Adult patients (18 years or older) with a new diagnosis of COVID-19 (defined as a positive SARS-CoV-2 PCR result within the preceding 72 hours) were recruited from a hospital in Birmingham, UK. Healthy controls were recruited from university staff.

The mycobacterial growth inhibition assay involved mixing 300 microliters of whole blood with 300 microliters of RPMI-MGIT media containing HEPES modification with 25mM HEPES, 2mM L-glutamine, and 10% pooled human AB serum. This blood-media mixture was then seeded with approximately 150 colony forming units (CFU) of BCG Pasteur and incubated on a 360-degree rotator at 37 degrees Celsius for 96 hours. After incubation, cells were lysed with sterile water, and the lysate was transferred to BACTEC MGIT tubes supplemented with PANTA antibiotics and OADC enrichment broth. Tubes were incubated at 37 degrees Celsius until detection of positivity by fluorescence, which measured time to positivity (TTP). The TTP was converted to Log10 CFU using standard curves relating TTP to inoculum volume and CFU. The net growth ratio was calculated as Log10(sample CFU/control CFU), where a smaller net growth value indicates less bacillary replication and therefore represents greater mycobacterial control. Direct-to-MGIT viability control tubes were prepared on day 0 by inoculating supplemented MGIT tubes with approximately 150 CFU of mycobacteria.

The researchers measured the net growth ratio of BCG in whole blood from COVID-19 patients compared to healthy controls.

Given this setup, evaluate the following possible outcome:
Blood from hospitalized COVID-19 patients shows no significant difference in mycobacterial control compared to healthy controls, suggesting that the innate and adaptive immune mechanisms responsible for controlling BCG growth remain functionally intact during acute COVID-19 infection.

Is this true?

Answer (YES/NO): NO